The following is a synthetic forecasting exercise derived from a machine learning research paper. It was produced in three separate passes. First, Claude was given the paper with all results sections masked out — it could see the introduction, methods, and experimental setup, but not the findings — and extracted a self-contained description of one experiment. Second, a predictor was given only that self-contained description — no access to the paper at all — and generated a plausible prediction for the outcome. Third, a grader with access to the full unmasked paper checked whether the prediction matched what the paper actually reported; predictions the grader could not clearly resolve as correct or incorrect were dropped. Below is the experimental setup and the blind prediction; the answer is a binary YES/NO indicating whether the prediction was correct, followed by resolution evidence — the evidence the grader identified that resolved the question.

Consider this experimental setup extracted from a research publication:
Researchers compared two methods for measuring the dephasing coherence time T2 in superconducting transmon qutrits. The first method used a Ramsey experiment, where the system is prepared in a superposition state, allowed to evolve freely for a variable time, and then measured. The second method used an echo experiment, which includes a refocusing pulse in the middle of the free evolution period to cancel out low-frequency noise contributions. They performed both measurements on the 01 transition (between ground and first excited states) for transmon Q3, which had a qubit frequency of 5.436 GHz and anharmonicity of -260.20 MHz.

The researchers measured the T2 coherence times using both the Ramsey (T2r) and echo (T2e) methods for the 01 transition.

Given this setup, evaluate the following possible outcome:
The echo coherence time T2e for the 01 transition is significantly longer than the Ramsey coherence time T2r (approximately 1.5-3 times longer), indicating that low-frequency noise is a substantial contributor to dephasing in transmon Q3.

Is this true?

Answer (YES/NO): YES